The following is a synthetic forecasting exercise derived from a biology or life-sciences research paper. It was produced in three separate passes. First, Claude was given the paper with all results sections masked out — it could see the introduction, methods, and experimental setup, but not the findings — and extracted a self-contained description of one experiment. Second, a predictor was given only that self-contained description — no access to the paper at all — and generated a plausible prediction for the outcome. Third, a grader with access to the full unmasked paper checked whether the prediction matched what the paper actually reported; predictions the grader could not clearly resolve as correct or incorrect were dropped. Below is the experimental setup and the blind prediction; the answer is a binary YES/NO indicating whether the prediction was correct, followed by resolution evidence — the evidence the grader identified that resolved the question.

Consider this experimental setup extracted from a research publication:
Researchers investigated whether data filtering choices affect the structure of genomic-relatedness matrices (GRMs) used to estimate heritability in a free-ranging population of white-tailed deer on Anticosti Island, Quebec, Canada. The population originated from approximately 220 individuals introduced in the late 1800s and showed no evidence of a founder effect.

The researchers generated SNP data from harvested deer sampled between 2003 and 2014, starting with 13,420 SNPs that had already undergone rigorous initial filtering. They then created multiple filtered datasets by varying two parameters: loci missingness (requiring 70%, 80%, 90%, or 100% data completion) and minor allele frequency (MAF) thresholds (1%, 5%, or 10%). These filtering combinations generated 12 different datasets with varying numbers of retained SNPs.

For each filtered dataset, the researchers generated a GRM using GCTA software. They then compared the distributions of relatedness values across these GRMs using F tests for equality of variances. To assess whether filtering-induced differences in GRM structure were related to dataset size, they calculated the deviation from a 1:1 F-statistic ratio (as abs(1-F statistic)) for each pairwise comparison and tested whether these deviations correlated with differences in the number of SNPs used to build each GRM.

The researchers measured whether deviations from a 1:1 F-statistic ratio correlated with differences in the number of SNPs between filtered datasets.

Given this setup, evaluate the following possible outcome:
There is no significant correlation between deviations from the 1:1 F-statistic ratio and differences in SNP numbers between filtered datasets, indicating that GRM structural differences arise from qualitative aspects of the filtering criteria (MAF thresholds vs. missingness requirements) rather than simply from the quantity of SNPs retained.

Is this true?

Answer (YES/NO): NO